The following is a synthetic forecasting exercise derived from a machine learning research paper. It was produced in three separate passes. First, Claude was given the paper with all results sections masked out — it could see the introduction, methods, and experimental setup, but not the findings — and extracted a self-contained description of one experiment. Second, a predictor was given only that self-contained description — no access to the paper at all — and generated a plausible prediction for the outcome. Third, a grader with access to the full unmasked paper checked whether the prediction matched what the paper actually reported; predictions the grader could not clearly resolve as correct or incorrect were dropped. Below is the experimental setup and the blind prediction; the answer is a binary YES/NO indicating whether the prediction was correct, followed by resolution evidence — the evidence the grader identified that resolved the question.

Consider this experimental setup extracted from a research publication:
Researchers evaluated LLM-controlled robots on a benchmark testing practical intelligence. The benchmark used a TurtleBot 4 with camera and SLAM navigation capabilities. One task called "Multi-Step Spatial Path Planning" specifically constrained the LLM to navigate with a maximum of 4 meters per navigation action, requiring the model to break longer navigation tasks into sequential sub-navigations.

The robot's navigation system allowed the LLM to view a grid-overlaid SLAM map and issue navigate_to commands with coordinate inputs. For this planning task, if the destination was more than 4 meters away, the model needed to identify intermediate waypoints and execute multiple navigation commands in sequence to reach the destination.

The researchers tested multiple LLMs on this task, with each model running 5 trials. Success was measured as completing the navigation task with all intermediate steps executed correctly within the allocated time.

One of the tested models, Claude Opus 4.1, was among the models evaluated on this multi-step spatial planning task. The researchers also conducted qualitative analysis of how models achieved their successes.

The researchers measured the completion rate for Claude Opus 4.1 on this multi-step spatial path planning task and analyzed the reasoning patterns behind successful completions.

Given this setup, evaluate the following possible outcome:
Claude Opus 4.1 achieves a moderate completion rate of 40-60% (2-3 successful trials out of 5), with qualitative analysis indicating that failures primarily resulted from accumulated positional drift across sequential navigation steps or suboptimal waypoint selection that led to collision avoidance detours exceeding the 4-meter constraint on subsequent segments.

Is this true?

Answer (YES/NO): NO